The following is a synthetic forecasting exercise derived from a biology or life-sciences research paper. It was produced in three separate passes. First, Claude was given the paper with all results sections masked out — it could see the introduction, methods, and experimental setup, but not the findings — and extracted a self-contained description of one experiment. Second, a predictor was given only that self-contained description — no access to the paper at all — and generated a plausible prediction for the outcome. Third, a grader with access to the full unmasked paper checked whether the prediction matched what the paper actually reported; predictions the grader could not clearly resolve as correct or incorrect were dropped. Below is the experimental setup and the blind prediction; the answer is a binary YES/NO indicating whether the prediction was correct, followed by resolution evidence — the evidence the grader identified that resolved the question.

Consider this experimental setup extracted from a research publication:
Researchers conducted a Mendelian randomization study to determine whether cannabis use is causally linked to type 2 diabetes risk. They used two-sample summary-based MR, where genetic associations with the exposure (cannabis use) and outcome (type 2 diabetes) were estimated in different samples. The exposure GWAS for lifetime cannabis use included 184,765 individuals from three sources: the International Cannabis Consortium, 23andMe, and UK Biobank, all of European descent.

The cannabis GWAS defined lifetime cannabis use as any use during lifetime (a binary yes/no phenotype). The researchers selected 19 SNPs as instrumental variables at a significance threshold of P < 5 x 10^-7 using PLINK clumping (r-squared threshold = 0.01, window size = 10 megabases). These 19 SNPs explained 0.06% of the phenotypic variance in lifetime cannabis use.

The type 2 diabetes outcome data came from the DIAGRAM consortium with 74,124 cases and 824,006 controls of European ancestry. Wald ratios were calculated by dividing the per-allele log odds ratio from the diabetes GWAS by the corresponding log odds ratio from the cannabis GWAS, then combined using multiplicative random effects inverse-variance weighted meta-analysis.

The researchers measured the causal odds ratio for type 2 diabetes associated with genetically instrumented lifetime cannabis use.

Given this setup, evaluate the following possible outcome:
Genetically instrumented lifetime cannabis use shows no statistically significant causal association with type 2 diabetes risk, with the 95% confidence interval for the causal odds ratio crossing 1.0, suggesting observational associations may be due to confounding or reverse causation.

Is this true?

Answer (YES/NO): YES